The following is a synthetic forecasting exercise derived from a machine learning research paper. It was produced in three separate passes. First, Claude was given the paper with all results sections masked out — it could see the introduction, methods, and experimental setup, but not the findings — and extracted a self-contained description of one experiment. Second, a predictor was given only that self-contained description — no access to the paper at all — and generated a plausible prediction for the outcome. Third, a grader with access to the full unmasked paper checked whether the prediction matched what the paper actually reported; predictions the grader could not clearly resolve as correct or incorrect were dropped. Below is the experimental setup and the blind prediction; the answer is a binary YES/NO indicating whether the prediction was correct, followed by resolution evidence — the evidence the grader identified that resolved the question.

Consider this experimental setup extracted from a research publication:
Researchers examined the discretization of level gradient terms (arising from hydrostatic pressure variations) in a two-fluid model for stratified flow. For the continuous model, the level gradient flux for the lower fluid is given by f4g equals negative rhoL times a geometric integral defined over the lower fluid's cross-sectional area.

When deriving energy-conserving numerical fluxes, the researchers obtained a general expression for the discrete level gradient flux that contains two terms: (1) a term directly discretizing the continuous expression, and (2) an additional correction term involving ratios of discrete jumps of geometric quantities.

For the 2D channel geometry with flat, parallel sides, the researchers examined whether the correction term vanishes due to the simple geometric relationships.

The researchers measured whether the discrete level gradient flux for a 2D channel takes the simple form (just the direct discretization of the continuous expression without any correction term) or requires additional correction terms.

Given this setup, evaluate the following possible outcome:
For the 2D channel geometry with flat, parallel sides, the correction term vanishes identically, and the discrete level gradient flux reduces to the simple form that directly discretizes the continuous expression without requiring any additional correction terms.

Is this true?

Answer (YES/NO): YES